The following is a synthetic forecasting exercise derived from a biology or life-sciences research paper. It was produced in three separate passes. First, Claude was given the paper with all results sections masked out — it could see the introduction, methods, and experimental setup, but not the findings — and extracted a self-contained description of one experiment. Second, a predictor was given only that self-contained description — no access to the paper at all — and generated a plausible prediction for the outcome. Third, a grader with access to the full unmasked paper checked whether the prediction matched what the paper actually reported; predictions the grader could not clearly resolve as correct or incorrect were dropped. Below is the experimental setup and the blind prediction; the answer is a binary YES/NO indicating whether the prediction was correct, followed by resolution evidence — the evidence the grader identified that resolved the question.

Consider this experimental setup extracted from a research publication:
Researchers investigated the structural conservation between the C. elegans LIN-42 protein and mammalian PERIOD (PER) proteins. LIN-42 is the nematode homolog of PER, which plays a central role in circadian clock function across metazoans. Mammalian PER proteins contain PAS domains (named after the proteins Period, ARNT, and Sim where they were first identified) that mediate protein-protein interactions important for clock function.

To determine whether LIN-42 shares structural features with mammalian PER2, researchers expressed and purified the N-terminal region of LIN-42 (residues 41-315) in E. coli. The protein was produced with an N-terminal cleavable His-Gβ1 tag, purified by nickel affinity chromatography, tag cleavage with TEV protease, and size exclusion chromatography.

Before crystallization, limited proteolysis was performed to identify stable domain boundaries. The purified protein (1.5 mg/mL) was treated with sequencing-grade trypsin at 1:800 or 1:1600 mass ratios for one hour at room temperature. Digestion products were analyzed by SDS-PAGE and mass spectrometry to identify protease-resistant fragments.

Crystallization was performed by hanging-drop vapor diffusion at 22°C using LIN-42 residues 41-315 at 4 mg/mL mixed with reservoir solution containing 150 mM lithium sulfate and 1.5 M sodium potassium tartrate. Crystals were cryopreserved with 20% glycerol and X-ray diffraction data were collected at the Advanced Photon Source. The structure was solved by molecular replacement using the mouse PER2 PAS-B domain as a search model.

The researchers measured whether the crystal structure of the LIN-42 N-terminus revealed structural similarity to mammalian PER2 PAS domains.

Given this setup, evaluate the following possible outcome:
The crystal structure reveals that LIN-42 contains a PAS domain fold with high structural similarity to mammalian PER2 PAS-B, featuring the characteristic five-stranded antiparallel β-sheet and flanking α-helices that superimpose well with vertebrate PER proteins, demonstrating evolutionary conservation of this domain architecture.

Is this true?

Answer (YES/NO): YES